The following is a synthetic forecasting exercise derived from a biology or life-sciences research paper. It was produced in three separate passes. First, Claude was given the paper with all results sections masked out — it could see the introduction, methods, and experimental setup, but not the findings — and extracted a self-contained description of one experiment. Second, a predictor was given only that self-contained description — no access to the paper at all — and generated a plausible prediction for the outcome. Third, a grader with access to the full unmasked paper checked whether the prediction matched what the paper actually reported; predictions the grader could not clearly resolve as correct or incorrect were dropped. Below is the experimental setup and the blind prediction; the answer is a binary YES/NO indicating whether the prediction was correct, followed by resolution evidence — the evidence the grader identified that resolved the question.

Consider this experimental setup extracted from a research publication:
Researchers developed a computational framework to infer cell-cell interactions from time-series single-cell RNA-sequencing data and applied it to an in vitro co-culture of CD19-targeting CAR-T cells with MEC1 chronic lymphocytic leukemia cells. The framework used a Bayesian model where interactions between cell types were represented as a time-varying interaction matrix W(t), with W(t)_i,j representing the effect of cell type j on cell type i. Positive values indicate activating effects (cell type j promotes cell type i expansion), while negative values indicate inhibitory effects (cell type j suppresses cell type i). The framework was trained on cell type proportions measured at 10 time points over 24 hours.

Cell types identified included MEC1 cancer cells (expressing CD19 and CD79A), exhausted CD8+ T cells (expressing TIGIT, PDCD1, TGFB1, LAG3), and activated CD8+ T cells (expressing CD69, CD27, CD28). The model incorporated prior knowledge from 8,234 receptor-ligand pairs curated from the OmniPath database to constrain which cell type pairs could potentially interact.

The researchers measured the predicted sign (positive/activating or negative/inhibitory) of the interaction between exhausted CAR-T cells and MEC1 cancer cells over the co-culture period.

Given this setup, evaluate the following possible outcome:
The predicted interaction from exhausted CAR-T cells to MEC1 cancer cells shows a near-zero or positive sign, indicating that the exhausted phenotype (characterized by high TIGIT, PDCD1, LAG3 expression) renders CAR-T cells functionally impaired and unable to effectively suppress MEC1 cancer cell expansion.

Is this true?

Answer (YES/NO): NO